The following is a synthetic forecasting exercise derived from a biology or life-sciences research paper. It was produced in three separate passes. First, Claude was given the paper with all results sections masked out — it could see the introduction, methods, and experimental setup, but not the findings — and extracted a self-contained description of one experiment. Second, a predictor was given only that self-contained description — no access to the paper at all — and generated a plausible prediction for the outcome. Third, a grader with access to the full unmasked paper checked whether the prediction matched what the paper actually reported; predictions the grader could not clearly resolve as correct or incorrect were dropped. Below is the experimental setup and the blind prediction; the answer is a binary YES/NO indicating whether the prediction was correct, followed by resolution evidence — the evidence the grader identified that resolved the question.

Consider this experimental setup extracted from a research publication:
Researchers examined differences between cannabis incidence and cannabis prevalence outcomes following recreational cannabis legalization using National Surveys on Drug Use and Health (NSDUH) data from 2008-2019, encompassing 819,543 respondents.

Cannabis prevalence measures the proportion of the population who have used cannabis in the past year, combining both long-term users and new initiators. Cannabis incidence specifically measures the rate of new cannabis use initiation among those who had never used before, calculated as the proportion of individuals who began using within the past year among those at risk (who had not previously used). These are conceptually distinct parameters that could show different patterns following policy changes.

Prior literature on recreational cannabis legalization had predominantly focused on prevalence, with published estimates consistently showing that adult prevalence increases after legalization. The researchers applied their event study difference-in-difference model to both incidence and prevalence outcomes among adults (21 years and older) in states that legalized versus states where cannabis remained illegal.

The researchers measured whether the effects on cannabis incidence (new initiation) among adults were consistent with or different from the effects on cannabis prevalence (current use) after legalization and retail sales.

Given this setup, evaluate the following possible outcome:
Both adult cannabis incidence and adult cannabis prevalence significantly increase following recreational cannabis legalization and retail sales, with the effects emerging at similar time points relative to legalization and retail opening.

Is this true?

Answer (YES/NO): YES